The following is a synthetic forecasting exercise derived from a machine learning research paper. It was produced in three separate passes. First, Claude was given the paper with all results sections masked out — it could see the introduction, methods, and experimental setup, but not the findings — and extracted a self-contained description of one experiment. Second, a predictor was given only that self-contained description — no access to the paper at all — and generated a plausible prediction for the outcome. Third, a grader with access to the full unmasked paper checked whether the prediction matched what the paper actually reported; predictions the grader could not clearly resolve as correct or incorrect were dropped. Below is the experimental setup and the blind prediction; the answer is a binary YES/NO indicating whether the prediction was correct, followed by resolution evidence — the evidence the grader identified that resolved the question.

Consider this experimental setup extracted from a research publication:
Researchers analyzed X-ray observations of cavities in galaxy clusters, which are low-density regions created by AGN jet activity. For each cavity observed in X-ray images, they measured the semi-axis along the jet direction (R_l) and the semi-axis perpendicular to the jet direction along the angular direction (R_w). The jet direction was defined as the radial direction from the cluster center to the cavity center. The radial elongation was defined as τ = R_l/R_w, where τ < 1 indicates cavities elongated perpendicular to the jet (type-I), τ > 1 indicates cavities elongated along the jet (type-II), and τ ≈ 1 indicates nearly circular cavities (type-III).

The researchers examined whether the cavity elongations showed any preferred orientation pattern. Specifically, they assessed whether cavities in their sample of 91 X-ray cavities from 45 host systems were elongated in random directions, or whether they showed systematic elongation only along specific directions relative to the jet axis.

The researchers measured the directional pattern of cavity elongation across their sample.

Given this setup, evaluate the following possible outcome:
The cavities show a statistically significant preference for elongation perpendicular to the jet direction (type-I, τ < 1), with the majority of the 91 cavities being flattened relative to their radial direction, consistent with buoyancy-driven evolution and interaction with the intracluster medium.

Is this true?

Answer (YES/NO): NO